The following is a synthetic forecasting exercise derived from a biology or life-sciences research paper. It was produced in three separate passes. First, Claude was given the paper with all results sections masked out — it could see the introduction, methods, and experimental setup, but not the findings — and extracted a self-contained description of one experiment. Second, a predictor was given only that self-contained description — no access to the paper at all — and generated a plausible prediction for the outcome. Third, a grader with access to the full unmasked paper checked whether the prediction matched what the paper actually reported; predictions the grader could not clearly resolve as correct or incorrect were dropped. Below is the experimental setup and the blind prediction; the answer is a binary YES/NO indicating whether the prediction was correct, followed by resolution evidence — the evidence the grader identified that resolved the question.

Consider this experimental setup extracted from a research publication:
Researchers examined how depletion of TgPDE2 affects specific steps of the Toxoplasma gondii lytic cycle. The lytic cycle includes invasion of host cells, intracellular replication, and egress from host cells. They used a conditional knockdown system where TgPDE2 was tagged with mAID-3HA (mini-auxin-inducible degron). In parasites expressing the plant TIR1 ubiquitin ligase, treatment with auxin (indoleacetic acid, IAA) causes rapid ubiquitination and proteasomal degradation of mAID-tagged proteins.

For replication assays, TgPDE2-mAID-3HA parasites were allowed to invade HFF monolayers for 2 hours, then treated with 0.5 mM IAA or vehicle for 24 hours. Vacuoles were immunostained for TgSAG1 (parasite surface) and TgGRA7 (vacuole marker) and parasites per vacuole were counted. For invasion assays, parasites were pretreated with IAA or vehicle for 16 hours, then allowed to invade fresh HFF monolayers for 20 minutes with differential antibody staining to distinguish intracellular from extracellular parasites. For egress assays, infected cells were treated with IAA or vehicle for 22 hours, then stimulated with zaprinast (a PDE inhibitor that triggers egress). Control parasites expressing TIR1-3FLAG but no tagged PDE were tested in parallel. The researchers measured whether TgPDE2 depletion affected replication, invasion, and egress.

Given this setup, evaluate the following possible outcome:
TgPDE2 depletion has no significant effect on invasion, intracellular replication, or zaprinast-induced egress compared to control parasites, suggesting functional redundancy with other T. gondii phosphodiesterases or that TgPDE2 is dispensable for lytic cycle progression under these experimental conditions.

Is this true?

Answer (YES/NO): NO